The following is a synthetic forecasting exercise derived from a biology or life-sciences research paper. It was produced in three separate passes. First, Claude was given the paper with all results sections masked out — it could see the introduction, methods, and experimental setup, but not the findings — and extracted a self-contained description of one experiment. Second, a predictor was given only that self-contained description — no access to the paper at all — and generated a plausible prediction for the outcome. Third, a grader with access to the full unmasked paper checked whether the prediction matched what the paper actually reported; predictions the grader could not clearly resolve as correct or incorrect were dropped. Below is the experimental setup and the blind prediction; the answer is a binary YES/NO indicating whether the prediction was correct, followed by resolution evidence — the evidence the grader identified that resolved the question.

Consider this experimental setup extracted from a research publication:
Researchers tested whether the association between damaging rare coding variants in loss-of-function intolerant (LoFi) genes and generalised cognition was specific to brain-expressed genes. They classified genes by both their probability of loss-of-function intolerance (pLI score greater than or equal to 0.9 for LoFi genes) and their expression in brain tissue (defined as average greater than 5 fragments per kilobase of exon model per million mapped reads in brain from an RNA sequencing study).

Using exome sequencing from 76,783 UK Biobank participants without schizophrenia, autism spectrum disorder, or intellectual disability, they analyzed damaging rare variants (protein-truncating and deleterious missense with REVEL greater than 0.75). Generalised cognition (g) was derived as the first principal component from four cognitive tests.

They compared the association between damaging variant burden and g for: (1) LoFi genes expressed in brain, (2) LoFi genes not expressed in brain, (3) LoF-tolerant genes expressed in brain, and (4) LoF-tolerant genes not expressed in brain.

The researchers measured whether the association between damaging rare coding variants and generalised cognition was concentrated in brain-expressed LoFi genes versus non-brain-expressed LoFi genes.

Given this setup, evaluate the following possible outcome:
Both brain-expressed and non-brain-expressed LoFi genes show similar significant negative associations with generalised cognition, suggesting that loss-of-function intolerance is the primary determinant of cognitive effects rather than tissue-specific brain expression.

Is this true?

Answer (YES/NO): NO